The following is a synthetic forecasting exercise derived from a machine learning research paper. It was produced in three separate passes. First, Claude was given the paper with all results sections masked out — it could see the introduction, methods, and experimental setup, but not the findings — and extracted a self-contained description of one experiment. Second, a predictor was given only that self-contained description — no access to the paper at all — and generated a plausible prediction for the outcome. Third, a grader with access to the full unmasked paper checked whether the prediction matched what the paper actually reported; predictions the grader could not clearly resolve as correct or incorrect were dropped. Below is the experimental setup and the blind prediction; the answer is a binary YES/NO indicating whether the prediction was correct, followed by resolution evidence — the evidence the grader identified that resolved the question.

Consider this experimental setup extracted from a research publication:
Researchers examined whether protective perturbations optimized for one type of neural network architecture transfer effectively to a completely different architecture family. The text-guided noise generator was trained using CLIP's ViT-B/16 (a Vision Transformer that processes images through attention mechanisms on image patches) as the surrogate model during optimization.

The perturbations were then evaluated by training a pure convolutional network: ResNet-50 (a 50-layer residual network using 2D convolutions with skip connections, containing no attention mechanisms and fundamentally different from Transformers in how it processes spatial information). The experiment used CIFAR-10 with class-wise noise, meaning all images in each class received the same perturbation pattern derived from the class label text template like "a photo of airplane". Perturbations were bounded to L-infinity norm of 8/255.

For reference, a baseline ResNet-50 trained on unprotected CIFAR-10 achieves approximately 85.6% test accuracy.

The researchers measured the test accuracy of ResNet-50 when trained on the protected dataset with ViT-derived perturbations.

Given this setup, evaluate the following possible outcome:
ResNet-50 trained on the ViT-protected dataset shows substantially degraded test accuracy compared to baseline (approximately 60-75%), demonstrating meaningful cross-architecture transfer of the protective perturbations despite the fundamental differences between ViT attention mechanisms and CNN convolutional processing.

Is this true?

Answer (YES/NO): NO